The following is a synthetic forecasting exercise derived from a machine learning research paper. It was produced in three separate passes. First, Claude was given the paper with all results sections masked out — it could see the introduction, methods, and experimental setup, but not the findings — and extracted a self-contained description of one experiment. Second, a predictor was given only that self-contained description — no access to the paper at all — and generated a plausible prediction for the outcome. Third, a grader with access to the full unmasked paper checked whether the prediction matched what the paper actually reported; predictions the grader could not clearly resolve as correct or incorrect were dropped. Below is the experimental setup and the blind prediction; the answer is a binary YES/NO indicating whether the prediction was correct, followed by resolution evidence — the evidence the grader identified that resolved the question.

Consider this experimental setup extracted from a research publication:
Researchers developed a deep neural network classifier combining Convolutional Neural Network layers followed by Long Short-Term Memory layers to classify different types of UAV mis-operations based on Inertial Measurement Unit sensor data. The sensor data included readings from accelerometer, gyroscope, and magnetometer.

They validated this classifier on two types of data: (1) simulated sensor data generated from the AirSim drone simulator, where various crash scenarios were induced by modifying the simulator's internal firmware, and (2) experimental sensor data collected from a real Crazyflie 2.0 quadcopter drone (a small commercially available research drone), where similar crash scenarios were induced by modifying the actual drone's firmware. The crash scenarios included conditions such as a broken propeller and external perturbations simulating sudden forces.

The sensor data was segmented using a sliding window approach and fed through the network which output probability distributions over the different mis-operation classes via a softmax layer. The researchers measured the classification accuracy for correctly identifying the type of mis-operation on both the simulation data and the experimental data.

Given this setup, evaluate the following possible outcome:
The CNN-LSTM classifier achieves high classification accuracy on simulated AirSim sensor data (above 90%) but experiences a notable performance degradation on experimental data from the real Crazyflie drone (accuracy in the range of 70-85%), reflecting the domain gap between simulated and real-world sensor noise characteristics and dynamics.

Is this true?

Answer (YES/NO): YES